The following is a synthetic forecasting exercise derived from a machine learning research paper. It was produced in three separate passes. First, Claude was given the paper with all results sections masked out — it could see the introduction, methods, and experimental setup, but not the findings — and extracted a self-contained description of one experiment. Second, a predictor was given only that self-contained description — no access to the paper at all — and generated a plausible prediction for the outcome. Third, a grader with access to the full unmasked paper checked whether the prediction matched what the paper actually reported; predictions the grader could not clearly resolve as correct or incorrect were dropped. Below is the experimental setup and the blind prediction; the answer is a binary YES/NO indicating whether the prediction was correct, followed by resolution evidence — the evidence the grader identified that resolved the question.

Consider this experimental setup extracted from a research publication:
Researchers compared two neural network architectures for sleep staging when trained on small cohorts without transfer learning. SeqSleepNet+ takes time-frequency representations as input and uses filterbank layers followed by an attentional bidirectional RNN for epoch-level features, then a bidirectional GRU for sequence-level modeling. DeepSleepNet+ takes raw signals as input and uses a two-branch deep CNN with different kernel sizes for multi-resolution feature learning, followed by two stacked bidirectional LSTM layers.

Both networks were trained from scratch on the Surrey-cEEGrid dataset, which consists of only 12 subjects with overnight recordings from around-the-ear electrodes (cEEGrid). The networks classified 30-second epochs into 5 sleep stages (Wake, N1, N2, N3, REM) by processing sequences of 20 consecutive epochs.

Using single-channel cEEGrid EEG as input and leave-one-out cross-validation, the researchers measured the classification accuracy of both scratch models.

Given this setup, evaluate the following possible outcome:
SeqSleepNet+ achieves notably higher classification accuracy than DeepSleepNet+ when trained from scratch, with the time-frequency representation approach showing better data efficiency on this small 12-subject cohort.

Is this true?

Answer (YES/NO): YES